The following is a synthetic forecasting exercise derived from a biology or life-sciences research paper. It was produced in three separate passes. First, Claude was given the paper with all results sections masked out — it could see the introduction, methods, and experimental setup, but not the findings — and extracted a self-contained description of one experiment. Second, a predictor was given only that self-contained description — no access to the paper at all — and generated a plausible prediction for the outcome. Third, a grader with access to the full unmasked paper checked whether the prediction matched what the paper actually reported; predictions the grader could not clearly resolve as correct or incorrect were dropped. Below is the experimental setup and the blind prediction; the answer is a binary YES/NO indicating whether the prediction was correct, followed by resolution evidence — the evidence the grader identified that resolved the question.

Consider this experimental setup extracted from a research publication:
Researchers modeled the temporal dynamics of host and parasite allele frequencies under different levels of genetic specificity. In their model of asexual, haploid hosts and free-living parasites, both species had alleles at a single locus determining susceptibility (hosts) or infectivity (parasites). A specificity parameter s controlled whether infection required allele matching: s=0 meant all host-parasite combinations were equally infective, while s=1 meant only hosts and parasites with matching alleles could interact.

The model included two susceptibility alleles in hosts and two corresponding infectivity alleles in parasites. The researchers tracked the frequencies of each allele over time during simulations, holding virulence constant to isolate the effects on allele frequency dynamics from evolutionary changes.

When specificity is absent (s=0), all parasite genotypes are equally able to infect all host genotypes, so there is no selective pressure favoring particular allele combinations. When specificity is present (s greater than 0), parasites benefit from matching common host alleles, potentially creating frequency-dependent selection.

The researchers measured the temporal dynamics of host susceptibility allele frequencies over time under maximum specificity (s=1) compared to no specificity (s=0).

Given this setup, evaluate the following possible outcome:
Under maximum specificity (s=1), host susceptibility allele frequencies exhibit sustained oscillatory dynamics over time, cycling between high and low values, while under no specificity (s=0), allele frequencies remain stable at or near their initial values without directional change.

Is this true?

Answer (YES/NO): YES